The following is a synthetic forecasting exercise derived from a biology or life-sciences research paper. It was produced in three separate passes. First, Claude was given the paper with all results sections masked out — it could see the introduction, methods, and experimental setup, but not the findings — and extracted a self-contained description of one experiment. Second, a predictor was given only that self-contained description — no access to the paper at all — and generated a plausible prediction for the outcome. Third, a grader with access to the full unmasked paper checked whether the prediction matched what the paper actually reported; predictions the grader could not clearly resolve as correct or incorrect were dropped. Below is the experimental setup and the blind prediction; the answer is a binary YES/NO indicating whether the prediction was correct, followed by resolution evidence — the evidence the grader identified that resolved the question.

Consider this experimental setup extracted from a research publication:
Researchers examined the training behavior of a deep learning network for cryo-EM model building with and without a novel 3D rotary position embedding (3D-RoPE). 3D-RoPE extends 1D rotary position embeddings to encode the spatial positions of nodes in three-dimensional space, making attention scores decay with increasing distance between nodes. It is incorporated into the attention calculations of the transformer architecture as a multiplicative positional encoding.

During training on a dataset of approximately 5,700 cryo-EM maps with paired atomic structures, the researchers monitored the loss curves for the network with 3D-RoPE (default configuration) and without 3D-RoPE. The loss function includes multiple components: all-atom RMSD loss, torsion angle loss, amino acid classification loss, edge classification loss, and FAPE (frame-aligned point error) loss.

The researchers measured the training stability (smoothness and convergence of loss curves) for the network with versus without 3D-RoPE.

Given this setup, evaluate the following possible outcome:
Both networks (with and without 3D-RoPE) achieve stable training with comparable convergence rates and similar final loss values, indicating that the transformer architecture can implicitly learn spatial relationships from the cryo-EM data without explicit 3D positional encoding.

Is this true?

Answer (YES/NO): NO